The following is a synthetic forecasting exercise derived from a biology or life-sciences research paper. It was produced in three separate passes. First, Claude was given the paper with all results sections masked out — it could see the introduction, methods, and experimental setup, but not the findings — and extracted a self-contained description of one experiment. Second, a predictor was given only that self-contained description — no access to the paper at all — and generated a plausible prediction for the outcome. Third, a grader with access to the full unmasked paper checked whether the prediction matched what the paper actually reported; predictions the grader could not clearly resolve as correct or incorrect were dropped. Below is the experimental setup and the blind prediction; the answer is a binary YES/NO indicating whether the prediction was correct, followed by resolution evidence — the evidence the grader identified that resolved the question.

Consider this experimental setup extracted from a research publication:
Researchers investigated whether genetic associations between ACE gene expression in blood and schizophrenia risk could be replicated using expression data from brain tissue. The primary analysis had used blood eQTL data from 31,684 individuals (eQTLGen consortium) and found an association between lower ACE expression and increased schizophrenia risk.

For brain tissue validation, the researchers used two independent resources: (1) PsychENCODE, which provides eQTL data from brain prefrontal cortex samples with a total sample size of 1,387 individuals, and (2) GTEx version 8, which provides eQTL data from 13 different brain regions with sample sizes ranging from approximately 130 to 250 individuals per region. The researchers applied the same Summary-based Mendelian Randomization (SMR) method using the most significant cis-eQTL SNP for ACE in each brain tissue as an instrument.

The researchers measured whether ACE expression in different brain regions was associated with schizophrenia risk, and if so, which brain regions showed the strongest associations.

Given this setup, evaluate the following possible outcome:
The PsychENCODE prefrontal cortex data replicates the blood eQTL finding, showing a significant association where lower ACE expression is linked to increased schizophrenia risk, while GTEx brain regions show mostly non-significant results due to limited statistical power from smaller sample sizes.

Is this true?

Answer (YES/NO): NO